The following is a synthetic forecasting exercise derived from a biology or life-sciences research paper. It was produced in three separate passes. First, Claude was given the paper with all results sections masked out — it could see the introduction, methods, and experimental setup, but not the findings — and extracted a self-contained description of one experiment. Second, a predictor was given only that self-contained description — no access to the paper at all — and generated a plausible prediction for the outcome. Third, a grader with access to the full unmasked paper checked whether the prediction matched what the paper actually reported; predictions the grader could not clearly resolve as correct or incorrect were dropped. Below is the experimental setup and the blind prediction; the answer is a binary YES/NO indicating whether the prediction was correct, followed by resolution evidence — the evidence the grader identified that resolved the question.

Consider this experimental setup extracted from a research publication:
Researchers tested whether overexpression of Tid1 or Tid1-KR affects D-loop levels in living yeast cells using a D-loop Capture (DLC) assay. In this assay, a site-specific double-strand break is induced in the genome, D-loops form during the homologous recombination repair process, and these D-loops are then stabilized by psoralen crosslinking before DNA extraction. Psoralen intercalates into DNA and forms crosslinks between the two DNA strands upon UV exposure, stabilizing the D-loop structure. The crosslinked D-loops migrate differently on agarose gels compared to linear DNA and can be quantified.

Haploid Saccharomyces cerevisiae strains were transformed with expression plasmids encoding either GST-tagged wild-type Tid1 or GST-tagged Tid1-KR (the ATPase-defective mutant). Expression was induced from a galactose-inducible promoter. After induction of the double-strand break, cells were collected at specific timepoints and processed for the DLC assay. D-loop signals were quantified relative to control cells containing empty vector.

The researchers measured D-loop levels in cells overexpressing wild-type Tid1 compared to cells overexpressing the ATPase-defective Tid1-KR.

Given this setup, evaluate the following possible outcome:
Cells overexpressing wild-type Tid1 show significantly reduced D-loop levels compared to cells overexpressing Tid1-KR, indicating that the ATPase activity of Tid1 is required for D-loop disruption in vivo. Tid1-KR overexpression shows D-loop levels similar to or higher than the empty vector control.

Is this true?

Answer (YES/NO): NO